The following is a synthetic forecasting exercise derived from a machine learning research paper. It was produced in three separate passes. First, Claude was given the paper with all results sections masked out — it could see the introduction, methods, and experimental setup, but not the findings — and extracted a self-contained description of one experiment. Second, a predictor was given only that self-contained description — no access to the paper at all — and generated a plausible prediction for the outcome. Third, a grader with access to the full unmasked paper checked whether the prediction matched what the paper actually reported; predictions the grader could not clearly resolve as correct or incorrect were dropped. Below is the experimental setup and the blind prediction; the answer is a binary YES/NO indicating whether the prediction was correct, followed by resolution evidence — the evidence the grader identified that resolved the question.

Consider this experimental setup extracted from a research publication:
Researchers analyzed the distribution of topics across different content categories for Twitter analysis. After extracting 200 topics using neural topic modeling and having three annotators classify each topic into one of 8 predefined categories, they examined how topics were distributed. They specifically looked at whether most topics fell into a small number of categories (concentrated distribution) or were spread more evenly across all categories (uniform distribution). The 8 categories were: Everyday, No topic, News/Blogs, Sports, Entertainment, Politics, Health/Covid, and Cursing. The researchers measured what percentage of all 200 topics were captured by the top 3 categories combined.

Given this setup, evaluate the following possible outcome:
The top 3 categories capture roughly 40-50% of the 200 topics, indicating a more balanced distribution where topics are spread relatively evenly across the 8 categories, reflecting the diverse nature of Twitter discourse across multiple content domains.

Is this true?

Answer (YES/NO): NO